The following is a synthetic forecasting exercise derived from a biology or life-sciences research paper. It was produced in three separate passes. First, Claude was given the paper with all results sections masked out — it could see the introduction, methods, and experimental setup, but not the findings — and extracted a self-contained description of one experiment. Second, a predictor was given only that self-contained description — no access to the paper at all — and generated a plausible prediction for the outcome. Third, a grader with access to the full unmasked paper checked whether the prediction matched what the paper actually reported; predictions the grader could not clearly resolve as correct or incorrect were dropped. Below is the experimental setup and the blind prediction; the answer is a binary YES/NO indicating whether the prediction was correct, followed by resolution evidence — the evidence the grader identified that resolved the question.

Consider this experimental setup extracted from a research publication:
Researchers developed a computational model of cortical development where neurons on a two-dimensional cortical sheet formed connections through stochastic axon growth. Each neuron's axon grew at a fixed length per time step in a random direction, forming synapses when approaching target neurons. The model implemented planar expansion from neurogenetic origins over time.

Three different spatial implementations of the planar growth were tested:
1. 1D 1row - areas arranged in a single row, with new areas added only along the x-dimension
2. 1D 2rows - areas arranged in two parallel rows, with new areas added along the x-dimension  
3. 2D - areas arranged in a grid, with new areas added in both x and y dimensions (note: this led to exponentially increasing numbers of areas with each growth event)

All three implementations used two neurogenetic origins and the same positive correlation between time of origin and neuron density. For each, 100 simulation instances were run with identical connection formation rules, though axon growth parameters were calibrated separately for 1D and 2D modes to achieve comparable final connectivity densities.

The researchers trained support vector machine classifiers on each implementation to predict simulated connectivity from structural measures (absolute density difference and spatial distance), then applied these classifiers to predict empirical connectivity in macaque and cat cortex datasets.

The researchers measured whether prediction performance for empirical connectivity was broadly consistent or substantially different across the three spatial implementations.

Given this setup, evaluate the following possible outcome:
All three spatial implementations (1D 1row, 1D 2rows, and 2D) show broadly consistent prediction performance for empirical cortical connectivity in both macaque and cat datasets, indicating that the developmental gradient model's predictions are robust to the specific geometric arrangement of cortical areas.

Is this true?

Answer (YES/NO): NO